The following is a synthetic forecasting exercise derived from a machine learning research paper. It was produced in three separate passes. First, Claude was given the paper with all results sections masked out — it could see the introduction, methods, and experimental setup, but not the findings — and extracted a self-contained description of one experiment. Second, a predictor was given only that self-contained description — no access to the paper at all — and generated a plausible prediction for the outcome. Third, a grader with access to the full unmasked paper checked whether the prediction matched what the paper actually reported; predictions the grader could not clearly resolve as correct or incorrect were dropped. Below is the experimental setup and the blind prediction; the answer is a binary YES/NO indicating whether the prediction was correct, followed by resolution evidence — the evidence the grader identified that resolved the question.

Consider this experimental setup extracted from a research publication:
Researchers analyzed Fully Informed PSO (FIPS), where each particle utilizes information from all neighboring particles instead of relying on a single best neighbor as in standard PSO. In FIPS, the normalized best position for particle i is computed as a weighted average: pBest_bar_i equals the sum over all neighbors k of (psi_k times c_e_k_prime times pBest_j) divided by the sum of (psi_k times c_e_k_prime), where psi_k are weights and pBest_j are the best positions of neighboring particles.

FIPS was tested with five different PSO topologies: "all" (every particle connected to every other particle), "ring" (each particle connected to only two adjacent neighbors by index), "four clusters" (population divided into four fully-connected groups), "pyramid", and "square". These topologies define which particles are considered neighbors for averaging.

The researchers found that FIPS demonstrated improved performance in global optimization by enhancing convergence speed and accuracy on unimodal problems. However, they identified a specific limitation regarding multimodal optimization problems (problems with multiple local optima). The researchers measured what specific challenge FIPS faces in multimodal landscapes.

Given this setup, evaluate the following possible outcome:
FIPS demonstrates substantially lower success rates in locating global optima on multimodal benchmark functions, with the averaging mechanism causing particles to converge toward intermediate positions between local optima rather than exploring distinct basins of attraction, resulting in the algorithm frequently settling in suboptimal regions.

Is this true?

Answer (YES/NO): NO